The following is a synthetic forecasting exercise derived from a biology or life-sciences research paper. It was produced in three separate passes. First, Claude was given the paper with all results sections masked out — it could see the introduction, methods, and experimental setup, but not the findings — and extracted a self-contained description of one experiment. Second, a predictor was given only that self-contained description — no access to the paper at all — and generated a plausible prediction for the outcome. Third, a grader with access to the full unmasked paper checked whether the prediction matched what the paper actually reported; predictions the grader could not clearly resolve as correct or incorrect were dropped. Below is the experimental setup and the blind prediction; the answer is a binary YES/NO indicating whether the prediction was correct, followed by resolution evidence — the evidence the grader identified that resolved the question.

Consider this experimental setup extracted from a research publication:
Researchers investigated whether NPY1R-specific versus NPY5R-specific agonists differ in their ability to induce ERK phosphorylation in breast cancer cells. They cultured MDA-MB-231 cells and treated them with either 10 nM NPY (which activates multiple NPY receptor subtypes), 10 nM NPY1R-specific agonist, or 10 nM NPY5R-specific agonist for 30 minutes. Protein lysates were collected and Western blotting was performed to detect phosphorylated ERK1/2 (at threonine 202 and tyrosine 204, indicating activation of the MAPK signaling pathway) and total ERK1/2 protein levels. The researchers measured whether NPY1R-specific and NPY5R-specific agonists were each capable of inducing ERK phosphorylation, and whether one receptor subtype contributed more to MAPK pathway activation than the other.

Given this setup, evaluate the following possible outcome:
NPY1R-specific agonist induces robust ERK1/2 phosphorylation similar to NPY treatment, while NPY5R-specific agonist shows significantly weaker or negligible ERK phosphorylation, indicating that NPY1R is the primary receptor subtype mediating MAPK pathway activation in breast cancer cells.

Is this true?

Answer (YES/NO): NO